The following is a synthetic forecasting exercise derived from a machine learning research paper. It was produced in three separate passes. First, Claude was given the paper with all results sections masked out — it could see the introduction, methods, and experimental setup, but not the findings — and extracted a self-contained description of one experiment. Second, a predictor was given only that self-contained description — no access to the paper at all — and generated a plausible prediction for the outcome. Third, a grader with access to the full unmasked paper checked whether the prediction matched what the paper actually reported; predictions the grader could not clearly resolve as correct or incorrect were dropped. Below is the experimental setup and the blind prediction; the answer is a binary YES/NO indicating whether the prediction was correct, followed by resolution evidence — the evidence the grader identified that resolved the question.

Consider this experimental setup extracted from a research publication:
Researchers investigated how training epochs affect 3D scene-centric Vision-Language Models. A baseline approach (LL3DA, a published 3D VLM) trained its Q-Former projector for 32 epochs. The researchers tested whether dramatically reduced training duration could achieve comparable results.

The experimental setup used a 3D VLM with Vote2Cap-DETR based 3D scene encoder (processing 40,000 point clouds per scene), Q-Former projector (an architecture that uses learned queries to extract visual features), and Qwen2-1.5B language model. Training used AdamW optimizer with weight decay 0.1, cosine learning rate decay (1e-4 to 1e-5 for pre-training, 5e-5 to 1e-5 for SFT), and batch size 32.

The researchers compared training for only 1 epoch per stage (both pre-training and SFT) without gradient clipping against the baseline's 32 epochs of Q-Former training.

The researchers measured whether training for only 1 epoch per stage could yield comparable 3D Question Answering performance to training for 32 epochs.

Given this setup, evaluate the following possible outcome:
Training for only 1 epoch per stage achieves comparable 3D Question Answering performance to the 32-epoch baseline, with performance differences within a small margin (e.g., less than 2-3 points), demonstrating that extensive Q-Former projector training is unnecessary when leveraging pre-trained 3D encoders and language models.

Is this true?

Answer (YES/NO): YES